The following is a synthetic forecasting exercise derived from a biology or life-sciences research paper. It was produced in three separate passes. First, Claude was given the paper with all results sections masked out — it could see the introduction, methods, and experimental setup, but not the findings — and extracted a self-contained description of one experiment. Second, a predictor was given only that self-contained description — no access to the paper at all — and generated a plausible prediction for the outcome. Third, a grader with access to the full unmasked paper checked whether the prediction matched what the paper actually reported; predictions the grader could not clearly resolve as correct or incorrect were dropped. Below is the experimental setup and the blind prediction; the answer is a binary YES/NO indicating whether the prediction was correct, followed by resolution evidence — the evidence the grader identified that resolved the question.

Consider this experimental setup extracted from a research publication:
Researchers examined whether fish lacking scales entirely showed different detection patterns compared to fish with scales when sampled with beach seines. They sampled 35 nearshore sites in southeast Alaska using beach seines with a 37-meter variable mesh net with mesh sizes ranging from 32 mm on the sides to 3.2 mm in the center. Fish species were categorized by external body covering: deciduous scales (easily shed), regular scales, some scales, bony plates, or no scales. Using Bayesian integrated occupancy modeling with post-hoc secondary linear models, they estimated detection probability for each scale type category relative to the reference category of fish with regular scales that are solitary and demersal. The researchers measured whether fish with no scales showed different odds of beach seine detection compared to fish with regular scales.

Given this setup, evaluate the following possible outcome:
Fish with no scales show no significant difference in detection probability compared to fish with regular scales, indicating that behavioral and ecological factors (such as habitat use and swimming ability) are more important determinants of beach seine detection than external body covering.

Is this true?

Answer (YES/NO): NO